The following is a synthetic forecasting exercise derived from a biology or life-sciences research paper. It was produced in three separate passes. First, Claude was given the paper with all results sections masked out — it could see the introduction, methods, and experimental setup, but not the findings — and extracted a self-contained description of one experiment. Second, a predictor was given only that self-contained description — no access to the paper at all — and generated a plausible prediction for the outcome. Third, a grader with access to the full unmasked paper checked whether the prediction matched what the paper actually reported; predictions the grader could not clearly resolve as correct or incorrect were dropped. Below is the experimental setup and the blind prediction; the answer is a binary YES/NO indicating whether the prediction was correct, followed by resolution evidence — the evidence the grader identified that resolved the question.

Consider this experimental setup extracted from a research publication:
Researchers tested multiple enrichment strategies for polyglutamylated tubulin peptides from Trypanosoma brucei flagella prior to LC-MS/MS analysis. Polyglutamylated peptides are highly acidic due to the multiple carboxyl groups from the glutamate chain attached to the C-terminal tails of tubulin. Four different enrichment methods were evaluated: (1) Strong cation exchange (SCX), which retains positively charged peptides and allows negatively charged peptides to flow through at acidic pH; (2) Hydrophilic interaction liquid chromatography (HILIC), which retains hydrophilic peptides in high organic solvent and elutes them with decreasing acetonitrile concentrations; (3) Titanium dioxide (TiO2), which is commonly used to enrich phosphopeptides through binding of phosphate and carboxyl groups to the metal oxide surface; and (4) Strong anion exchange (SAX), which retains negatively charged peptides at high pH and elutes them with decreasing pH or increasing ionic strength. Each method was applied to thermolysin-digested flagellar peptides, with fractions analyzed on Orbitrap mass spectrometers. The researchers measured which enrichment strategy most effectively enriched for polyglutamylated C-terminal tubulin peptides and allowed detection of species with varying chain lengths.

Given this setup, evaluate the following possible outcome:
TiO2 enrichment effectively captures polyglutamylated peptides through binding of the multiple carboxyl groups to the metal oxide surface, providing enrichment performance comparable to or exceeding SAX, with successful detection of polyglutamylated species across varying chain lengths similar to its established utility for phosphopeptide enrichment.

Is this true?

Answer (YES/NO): NO